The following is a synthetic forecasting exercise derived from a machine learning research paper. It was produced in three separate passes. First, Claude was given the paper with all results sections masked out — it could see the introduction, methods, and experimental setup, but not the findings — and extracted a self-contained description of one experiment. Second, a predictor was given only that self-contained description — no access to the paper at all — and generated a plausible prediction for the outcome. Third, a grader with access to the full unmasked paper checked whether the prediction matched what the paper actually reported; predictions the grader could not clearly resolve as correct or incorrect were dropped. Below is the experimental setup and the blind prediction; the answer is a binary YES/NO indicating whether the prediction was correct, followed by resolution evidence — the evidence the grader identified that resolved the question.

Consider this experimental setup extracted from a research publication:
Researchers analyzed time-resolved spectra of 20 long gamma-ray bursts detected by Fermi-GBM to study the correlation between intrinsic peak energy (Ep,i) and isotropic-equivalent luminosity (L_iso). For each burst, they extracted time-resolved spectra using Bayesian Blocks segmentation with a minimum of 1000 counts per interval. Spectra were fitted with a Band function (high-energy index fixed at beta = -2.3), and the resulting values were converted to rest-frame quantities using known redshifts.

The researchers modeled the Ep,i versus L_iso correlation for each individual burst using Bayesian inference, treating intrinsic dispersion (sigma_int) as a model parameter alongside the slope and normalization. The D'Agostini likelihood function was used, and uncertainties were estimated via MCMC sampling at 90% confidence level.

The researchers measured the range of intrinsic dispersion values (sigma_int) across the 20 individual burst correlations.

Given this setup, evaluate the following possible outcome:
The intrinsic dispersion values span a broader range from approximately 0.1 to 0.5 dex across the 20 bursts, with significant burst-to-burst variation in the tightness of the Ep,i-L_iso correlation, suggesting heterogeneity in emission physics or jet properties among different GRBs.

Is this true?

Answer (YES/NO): NO